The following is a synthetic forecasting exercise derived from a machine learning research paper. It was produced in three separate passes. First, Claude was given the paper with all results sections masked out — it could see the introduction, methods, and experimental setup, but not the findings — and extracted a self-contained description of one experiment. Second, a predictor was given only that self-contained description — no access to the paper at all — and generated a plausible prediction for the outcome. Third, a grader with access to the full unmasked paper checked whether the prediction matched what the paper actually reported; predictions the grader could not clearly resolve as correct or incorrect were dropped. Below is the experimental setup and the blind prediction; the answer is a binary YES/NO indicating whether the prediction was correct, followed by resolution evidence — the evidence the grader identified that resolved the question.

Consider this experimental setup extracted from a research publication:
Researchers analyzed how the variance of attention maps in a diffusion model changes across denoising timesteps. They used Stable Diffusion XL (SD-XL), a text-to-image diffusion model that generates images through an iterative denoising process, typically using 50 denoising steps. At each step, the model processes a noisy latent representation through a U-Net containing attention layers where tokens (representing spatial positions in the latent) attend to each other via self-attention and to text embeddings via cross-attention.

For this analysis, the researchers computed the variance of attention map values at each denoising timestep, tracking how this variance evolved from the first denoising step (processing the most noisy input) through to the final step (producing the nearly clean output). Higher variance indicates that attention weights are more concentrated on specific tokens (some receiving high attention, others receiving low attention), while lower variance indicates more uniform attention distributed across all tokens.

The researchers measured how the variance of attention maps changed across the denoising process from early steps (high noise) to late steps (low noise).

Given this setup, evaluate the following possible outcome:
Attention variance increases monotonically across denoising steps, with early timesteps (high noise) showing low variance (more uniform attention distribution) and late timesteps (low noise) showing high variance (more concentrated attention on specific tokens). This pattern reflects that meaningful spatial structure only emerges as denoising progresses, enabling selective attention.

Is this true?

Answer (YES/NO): NO